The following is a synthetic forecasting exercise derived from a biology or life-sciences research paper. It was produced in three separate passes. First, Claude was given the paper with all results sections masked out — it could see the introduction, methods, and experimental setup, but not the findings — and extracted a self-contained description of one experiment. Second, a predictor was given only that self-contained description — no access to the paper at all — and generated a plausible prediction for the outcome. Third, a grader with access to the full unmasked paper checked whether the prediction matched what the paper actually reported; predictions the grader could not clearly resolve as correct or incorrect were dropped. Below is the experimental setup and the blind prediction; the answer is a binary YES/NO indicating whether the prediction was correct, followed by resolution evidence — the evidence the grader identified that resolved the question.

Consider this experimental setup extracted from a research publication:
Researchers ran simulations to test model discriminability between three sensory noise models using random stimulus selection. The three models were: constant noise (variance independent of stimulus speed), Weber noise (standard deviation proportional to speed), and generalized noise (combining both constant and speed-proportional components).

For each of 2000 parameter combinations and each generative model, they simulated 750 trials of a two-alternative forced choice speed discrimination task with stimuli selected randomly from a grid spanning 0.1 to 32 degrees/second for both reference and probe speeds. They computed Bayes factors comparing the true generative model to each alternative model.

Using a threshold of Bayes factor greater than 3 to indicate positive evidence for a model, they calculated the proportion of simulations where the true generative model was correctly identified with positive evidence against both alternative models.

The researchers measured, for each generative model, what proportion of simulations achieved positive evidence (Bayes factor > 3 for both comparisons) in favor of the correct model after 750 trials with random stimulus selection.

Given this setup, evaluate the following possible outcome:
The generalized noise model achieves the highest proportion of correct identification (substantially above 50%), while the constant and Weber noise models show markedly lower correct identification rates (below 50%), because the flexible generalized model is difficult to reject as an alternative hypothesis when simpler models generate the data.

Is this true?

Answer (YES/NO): NO